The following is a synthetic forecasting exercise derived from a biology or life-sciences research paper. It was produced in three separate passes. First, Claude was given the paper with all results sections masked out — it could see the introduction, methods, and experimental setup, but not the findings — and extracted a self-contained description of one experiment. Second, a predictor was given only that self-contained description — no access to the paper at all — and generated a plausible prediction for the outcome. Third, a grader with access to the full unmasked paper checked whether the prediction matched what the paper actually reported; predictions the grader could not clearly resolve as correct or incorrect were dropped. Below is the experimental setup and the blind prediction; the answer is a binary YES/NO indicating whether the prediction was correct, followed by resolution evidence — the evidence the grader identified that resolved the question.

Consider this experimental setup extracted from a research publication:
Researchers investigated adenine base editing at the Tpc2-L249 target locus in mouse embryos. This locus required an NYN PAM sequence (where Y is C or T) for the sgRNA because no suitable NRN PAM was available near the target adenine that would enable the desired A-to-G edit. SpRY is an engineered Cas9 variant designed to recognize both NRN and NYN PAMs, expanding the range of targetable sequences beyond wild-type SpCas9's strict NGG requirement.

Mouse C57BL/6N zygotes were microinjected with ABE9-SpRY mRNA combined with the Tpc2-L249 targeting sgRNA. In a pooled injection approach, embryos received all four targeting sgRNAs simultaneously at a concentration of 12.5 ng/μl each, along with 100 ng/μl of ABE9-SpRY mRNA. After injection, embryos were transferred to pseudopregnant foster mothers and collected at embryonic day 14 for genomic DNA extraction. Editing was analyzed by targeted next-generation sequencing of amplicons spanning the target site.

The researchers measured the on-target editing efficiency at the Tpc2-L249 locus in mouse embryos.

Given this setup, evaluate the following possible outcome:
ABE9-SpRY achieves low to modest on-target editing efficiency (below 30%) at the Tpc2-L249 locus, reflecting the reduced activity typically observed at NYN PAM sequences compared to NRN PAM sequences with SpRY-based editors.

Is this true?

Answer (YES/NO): YES